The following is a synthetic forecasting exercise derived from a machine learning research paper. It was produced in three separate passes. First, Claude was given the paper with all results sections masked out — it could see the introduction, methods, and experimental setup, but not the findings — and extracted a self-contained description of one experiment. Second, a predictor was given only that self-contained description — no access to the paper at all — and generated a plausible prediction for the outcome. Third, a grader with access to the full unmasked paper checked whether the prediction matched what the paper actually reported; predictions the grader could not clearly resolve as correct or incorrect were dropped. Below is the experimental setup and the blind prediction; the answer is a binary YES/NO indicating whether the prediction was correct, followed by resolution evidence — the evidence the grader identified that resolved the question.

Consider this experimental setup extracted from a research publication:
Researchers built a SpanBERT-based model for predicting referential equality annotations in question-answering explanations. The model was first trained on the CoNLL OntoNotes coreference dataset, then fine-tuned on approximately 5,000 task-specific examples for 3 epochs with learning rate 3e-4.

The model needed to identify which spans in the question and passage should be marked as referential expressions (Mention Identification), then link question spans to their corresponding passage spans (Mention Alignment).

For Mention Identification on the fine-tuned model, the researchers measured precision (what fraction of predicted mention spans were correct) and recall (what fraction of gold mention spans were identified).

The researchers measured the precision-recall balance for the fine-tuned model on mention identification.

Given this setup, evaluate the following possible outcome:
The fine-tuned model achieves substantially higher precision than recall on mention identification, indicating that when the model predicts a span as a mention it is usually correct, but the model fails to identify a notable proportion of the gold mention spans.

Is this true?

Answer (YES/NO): NO